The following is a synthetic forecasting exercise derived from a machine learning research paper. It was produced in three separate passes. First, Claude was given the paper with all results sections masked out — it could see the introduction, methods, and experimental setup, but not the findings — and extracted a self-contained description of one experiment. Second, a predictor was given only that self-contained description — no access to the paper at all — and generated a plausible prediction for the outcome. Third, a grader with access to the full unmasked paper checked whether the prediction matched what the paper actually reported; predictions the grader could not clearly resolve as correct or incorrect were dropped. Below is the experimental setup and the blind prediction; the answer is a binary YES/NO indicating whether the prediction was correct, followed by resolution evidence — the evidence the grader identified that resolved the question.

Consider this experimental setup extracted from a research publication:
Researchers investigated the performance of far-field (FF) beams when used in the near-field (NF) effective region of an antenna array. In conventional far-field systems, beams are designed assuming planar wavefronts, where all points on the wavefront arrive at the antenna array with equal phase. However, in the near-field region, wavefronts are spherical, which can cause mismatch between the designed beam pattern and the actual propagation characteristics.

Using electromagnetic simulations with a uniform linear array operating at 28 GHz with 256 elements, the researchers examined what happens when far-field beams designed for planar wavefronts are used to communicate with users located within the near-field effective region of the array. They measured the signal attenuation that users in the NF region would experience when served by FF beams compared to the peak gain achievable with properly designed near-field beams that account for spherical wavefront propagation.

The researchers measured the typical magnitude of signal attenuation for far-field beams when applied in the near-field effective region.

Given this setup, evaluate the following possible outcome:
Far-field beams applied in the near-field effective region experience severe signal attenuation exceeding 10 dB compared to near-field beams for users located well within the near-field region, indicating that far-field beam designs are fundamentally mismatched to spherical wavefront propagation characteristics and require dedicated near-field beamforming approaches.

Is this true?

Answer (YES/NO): NO